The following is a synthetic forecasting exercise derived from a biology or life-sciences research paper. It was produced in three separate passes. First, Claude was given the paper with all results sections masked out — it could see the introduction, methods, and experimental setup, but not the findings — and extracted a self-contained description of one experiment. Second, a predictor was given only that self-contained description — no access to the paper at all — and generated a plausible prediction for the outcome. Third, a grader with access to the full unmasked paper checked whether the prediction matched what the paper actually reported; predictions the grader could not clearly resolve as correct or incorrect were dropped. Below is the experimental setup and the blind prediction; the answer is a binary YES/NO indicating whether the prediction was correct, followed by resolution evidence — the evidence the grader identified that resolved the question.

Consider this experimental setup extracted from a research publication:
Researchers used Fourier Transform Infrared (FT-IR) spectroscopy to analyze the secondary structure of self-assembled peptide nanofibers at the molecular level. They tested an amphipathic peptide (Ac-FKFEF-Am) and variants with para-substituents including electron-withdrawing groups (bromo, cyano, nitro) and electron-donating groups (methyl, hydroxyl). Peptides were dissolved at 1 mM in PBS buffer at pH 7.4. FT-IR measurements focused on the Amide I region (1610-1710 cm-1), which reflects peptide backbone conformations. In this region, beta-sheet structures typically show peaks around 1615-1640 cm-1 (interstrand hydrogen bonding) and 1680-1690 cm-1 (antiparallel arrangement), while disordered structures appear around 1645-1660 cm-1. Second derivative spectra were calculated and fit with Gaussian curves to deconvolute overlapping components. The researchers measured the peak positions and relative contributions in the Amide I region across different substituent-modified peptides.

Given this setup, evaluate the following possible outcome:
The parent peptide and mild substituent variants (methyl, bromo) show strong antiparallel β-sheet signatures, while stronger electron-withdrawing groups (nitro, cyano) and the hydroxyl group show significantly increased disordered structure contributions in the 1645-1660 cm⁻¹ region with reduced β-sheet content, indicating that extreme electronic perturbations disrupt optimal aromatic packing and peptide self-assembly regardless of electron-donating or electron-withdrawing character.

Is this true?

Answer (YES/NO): NO